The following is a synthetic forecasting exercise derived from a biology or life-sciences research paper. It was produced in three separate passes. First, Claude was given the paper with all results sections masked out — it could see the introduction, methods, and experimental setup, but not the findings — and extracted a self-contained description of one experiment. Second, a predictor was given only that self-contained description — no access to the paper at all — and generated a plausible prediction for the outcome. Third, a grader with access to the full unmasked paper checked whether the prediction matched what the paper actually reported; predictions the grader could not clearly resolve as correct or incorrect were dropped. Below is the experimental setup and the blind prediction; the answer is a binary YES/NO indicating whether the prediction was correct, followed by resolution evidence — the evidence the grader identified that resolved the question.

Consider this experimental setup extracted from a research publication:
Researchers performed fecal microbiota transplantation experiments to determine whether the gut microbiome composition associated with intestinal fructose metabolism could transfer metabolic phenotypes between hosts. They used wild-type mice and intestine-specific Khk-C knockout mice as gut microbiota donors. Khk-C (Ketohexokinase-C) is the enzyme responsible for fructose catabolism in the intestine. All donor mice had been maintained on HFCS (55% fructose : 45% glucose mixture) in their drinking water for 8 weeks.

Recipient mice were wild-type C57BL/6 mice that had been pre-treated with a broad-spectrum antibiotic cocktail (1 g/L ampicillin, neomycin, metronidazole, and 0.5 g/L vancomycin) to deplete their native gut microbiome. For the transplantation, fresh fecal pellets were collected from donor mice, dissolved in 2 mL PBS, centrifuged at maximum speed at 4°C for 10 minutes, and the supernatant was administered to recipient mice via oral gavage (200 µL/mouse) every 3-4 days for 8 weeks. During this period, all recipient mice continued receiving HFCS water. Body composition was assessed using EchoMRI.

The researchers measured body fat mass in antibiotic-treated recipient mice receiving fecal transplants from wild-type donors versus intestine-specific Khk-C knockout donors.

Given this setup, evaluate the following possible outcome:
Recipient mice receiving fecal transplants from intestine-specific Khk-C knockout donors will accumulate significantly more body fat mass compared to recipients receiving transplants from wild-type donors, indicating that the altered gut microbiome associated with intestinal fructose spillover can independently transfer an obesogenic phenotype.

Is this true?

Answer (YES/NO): NO